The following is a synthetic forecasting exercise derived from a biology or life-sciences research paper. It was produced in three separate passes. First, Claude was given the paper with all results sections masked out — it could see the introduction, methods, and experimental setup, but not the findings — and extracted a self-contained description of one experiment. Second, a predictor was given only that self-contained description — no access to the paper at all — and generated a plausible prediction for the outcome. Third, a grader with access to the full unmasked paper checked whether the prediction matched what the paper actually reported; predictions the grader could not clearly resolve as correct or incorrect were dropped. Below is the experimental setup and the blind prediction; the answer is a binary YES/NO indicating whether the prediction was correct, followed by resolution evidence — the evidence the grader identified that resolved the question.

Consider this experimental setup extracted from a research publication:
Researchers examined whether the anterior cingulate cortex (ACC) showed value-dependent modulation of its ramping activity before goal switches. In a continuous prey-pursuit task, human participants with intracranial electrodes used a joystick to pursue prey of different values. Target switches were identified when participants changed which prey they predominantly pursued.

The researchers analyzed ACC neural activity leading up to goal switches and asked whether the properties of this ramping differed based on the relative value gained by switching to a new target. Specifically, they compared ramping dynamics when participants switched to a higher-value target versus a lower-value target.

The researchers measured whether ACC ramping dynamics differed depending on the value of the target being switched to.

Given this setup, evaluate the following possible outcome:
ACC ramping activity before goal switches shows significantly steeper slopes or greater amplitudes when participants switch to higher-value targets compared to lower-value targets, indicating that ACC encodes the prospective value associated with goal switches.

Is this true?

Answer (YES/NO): NO